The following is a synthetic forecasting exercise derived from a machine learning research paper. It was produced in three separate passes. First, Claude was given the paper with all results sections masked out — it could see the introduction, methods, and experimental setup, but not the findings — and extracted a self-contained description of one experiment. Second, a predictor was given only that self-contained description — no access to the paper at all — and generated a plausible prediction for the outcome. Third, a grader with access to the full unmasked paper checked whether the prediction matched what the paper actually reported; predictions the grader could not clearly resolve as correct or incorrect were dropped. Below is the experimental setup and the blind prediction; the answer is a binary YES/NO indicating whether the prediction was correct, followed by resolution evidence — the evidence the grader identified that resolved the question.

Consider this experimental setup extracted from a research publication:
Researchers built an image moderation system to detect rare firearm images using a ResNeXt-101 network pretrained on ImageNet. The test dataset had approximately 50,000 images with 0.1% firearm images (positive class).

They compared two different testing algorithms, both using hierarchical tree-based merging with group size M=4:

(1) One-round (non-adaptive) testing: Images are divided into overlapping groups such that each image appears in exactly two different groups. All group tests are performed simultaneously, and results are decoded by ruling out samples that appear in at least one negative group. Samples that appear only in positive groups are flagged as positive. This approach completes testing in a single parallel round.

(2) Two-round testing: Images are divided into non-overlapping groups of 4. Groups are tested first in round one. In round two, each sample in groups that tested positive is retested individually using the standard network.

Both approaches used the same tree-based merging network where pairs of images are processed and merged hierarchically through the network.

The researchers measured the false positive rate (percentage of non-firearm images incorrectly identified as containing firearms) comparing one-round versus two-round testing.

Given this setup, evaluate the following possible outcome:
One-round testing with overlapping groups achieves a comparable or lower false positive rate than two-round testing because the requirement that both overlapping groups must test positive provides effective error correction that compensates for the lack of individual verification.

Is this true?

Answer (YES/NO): NO